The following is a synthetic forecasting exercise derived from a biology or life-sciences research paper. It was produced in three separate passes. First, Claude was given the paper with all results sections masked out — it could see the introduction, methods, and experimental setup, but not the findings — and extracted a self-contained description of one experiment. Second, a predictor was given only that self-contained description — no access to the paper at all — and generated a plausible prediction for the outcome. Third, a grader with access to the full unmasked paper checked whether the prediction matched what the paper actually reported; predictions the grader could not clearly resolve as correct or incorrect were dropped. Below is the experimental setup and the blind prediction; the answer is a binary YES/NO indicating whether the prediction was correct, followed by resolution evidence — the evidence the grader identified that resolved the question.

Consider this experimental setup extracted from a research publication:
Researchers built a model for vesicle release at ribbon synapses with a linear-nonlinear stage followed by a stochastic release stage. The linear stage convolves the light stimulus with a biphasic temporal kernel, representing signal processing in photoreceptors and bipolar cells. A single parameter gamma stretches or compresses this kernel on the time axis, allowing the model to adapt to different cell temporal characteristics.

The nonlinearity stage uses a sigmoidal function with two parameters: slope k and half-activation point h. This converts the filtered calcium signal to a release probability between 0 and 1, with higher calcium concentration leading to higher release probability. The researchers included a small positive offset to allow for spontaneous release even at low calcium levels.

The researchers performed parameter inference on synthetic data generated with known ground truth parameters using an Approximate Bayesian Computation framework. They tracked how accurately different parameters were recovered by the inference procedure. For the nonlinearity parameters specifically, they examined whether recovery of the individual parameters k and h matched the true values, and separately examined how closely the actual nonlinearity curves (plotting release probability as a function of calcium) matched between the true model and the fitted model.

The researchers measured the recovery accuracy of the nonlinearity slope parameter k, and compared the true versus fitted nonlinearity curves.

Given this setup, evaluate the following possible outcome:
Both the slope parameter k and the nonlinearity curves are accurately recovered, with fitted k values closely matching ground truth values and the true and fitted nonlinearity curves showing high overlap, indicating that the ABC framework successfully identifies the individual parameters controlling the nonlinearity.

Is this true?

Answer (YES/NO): NO